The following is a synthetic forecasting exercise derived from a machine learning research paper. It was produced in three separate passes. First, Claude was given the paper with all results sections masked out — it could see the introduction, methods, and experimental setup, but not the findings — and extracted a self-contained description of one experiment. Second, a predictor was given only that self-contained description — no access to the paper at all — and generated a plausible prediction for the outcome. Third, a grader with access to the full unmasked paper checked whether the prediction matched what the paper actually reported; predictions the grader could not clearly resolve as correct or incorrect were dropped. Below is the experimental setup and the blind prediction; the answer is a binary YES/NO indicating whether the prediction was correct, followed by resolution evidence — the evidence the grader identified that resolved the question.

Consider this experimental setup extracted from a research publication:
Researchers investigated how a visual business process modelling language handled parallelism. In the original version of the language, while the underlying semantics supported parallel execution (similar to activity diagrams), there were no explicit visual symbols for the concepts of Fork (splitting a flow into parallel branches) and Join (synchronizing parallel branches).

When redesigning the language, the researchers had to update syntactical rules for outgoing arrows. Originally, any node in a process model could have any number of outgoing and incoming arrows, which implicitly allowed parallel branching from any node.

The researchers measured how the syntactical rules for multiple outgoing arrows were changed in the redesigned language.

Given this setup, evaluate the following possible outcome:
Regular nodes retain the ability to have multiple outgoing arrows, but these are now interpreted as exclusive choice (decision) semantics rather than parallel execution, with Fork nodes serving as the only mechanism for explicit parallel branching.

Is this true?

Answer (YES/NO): NO